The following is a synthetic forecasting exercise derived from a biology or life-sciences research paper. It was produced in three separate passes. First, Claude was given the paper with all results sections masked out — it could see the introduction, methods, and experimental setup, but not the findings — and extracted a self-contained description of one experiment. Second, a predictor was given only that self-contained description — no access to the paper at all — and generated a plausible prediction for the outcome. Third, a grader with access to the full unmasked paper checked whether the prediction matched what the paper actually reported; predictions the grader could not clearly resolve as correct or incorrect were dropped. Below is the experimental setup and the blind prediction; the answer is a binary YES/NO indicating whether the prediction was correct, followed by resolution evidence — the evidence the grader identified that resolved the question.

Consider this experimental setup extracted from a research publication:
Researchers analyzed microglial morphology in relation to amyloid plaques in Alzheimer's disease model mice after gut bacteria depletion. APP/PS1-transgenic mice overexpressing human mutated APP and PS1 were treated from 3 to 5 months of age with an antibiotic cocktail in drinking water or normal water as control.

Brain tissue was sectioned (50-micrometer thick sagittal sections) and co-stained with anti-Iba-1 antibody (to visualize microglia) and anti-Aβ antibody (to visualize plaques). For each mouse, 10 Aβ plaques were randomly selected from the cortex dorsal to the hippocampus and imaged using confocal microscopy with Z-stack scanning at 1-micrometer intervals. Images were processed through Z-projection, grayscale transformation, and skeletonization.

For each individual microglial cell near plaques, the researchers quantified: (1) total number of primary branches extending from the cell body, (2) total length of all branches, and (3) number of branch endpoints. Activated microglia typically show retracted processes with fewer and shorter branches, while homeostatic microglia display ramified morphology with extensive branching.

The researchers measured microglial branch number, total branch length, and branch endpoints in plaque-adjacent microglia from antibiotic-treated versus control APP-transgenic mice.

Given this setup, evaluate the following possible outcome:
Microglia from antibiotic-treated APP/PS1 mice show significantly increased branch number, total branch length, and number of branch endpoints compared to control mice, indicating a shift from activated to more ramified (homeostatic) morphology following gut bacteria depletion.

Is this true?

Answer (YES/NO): NO